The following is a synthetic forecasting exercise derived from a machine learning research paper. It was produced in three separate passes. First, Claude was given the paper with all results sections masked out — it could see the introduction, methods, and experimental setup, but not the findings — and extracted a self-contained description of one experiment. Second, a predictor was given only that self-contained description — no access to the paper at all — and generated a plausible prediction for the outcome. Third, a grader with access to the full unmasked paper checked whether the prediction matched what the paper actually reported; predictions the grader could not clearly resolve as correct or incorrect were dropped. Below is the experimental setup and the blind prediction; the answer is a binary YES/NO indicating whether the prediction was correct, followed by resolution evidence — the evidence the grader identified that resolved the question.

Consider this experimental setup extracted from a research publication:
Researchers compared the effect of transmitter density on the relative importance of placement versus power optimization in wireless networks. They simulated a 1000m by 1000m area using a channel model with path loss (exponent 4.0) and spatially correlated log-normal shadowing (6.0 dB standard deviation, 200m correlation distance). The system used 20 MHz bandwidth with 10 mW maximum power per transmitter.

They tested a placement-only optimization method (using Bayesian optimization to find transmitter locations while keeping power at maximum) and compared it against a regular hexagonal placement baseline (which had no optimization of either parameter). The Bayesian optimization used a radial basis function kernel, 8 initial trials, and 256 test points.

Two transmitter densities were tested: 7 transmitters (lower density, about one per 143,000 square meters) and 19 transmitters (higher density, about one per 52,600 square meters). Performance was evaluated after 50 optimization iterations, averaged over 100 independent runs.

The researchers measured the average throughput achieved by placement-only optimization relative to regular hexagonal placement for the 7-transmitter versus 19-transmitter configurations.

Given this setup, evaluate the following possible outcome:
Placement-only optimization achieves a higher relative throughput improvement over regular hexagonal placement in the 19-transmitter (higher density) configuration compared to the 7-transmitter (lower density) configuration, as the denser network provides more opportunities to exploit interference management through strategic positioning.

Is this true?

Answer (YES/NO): NO